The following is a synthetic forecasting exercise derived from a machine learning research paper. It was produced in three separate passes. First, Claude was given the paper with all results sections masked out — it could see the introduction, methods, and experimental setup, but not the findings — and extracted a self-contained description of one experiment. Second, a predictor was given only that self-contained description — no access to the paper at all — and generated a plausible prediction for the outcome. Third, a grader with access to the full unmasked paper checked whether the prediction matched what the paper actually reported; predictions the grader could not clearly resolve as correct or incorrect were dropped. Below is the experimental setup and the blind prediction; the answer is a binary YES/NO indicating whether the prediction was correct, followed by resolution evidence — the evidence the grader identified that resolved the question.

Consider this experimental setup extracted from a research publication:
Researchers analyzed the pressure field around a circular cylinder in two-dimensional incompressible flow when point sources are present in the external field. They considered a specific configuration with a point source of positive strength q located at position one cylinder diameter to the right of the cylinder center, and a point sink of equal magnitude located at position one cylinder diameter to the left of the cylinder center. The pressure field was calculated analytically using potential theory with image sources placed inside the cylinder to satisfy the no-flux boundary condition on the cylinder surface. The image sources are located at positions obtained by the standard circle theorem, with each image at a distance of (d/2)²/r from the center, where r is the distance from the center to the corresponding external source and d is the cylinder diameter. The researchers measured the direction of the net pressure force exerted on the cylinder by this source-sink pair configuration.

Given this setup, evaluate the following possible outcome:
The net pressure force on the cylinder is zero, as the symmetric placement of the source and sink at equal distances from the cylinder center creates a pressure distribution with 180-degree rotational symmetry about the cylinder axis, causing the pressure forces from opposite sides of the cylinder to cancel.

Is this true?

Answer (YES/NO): NO